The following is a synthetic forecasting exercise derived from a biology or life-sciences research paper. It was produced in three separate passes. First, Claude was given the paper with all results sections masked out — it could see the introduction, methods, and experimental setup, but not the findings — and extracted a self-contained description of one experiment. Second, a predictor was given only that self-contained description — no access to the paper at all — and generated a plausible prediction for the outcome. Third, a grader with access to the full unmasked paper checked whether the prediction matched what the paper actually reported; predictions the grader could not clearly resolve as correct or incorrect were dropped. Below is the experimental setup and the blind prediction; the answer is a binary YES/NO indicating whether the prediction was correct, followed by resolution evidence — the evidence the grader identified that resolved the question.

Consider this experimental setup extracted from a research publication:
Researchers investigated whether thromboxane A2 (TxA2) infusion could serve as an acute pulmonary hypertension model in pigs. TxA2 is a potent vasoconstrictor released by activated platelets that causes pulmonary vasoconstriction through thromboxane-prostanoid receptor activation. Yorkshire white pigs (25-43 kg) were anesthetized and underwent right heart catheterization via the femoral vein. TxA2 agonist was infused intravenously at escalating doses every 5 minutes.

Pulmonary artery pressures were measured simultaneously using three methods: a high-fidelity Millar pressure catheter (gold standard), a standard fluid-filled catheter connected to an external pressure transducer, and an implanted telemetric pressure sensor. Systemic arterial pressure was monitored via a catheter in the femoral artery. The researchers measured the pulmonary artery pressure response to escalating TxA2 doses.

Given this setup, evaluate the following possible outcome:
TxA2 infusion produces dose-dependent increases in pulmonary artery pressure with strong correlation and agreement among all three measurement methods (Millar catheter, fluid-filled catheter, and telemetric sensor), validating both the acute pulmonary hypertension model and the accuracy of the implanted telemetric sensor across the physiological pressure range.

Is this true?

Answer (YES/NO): NO